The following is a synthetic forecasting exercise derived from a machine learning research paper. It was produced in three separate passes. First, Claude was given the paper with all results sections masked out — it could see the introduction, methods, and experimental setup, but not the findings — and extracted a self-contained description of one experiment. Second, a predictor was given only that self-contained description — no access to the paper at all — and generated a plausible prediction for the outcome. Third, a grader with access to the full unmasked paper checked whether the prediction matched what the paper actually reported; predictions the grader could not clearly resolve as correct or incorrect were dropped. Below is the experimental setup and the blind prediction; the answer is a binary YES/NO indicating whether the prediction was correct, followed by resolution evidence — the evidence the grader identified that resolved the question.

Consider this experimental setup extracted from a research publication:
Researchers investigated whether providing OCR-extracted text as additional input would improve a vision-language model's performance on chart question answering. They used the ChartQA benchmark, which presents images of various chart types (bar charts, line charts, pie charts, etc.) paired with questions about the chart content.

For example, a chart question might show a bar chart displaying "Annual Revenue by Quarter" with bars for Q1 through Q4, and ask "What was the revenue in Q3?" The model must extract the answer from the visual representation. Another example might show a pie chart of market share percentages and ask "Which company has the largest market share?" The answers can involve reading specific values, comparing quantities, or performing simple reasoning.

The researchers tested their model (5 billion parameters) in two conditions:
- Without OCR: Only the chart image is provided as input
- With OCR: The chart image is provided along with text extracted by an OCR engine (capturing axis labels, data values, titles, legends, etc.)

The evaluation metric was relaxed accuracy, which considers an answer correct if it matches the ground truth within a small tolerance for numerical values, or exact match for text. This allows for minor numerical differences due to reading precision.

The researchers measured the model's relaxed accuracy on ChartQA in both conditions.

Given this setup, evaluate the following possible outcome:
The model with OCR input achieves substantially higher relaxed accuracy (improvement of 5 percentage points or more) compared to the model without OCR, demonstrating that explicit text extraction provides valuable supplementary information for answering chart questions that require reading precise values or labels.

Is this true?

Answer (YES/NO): NO